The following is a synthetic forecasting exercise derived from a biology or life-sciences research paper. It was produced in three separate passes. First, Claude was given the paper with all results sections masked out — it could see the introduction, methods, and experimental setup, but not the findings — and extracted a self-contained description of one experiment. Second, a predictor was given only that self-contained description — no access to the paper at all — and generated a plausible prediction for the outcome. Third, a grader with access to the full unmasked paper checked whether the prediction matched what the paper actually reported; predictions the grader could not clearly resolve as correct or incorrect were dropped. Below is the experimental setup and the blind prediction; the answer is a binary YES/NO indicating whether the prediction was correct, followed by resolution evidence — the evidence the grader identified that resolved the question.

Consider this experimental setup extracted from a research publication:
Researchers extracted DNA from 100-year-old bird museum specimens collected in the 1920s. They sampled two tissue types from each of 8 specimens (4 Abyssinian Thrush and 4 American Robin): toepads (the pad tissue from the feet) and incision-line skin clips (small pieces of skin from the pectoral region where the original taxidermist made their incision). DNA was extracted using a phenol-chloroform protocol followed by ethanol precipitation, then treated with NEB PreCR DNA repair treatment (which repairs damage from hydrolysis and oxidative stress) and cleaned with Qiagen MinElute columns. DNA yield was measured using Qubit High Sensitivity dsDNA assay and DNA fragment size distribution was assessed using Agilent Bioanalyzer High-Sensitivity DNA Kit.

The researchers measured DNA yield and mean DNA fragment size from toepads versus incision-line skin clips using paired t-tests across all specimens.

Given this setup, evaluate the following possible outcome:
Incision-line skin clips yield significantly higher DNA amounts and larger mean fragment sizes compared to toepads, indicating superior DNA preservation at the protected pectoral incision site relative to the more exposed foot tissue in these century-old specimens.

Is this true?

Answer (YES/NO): NO